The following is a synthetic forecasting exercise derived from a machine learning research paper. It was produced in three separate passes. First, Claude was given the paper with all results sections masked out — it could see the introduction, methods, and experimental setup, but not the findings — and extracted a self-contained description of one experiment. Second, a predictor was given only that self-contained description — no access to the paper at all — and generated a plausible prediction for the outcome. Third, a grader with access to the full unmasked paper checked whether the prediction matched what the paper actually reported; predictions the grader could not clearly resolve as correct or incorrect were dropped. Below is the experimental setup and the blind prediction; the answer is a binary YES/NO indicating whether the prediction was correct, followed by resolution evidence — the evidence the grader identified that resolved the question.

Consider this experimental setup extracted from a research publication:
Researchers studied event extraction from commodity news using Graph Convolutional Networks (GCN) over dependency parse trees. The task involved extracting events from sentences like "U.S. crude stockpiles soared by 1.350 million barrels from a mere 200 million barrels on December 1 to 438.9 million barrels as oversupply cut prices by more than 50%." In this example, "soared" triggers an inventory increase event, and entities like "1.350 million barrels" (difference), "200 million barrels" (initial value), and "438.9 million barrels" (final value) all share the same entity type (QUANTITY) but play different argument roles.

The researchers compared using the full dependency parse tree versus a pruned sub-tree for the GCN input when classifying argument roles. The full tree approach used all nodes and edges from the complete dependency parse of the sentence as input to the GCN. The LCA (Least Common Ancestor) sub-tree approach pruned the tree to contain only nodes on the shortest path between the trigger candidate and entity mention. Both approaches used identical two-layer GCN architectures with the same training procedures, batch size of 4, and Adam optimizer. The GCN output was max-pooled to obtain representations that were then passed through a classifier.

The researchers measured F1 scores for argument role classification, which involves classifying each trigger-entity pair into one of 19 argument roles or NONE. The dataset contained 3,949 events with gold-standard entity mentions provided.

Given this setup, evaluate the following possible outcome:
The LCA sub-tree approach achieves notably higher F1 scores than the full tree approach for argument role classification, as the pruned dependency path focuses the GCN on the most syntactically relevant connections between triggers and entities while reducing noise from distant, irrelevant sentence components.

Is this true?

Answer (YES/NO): YES